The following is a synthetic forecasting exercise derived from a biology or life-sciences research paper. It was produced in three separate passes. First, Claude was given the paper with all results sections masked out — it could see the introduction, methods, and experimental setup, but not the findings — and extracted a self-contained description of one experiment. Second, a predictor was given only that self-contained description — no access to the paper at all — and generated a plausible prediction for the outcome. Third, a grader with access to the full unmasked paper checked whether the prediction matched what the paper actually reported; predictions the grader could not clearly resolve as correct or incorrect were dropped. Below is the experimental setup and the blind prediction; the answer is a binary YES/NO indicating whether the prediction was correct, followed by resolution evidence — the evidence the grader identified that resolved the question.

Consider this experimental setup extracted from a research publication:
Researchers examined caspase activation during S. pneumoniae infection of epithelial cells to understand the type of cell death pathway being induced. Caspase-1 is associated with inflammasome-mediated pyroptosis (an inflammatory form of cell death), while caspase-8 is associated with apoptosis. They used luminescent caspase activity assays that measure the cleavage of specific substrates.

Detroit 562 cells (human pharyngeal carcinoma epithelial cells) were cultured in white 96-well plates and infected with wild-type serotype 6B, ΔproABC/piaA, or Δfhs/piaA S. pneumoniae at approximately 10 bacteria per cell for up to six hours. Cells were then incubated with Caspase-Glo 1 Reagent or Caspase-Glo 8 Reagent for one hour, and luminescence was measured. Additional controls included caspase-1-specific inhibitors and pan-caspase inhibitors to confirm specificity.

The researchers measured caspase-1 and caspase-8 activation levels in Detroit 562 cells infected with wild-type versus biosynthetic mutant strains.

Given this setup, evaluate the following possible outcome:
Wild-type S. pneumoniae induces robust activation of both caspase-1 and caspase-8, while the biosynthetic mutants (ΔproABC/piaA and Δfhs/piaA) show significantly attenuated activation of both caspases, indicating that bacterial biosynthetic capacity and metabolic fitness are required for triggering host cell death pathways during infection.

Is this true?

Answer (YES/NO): NO